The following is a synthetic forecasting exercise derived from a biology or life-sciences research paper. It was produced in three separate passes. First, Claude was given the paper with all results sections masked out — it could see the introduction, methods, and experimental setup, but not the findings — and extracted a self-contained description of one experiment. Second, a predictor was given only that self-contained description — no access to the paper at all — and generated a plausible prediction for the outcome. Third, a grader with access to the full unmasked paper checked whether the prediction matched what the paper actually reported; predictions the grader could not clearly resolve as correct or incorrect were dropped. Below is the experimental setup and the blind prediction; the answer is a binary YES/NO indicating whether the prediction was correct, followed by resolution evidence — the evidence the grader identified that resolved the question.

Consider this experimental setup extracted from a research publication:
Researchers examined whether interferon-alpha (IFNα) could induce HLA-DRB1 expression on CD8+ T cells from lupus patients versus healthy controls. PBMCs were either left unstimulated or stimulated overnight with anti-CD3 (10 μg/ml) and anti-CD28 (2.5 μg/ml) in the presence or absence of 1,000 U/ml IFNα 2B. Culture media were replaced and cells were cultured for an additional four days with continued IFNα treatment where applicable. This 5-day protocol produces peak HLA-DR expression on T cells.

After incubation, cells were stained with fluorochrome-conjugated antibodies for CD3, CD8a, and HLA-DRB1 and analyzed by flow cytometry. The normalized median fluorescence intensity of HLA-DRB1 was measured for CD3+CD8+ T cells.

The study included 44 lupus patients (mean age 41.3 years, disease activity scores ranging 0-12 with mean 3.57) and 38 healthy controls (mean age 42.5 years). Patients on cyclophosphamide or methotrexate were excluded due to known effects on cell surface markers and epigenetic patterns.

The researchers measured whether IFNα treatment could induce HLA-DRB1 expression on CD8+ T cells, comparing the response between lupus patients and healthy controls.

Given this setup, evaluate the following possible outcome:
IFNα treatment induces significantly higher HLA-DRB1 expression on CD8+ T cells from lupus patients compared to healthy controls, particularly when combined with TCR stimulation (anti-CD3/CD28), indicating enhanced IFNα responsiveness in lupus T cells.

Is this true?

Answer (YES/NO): YES